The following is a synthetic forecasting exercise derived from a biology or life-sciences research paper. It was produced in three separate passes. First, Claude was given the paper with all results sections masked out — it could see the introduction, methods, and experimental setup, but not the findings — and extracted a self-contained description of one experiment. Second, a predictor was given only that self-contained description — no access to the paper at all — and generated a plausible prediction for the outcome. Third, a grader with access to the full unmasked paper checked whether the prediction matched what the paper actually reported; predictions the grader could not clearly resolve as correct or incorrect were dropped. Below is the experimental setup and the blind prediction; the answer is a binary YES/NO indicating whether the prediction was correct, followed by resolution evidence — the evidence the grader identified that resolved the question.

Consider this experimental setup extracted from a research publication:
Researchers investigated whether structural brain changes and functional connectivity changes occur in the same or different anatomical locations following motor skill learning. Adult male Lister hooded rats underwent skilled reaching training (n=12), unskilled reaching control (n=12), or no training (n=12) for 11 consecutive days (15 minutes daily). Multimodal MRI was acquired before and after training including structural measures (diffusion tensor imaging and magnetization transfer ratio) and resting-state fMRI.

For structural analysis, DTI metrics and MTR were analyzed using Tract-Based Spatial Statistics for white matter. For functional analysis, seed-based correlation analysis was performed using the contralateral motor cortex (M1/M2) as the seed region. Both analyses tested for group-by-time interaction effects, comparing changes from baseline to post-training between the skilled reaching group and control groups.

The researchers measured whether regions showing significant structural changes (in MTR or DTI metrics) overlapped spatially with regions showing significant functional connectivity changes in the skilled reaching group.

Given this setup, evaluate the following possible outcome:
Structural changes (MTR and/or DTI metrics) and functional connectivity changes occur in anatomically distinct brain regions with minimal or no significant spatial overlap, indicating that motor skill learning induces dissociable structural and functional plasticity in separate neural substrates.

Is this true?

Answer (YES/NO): YES